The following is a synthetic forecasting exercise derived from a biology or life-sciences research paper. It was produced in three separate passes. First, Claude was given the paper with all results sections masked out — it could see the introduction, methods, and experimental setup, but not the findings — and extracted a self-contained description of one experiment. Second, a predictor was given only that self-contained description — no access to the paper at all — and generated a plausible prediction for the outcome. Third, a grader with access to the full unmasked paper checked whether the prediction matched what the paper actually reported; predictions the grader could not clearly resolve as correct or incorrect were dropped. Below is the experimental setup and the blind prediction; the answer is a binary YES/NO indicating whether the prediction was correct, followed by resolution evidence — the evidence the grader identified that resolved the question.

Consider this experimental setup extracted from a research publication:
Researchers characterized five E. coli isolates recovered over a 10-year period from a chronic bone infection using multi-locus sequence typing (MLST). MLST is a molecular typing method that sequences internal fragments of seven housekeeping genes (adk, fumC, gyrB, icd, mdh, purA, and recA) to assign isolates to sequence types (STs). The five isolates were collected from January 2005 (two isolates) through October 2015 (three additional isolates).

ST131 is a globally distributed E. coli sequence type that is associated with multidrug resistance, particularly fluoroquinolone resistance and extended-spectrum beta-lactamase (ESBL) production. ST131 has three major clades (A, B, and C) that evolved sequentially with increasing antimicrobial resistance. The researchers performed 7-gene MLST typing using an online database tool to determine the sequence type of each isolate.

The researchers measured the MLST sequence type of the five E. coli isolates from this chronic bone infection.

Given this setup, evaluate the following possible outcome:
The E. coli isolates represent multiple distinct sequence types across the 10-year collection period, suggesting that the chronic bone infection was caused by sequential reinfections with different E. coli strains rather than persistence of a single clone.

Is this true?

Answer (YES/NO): NO